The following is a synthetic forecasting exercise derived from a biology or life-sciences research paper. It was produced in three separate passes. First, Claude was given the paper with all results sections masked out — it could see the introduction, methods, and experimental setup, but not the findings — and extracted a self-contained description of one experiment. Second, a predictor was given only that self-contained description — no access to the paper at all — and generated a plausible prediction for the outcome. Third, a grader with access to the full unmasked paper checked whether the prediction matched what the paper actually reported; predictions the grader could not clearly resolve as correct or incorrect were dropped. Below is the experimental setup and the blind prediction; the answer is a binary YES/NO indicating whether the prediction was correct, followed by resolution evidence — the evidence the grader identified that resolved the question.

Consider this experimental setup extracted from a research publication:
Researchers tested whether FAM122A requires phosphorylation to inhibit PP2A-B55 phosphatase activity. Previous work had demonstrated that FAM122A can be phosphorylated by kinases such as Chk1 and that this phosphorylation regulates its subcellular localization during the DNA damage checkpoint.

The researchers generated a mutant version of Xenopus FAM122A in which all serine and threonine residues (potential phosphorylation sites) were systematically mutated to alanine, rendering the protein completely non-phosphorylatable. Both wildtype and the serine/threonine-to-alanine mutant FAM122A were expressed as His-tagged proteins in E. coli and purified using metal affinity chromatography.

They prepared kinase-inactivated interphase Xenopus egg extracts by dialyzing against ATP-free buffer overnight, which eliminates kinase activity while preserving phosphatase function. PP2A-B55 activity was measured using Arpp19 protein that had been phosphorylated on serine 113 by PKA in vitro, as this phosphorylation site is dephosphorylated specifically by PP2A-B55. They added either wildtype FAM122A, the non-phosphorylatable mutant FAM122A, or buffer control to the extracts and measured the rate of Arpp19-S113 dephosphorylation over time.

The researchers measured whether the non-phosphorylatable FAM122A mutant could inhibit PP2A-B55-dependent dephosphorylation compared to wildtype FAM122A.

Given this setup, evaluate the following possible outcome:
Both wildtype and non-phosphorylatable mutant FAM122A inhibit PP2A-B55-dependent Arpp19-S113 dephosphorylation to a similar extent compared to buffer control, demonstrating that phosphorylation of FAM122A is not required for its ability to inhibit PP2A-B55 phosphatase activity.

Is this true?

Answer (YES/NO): YES